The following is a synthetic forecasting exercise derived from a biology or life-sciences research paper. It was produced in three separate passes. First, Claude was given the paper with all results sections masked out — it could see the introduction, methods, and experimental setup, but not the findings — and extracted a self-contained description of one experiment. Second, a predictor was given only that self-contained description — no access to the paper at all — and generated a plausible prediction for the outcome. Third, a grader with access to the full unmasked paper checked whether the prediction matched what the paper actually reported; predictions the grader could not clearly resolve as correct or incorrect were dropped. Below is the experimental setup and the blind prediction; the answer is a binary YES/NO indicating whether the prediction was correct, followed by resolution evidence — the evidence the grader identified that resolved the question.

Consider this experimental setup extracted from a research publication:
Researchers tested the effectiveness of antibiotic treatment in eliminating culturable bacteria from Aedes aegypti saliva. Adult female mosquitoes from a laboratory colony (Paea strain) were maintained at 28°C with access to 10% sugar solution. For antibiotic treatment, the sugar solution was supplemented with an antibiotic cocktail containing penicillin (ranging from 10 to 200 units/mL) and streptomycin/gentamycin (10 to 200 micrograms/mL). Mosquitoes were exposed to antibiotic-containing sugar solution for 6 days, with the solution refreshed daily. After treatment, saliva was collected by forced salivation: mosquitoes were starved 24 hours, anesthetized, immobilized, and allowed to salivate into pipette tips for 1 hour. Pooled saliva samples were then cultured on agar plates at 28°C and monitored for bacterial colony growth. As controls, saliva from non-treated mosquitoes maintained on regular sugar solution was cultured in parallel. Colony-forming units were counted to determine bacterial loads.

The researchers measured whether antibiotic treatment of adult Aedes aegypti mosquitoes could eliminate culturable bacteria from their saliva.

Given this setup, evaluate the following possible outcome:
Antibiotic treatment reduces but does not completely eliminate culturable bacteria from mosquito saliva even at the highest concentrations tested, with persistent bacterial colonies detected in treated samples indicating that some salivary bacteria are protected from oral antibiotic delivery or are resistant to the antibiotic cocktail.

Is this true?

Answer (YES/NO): YES